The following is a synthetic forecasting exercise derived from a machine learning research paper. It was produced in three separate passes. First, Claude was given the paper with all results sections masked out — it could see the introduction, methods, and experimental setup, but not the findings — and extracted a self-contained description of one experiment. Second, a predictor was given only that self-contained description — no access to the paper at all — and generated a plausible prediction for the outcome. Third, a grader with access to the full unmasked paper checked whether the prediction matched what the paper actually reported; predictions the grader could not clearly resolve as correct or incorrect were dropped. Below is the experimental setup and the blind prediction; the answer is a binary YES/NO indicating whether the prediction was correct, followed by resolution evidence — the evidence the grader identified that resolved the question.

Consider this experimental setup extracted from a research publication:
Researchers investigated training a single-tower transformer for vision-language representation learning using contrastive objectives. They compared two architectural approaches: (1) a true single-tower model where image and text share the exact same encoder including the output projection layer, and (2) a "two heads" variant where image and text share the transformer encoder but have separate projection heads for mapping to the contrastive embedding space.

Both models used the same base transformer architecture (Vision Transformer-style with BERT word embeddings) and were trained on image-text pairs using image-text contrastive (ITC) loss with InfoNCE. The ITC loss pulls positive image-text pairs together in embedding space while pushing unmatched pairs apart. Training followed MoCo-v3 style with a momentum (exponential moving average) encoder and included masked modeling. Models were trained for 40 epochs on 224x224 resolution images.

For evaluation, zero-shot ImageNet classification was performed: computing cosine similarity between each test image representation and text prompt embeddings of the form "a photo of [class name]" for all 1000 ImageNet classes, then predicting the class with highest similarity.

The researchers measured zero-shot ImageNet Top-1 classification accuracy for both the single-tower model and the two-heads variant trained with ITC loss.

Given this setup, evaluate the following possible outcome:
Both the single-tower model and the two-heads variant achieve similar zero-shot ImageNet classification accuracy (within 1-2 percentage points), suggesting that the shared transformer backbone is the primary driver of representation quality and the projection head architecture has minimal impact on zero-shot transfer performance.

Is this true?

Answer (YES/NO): NO